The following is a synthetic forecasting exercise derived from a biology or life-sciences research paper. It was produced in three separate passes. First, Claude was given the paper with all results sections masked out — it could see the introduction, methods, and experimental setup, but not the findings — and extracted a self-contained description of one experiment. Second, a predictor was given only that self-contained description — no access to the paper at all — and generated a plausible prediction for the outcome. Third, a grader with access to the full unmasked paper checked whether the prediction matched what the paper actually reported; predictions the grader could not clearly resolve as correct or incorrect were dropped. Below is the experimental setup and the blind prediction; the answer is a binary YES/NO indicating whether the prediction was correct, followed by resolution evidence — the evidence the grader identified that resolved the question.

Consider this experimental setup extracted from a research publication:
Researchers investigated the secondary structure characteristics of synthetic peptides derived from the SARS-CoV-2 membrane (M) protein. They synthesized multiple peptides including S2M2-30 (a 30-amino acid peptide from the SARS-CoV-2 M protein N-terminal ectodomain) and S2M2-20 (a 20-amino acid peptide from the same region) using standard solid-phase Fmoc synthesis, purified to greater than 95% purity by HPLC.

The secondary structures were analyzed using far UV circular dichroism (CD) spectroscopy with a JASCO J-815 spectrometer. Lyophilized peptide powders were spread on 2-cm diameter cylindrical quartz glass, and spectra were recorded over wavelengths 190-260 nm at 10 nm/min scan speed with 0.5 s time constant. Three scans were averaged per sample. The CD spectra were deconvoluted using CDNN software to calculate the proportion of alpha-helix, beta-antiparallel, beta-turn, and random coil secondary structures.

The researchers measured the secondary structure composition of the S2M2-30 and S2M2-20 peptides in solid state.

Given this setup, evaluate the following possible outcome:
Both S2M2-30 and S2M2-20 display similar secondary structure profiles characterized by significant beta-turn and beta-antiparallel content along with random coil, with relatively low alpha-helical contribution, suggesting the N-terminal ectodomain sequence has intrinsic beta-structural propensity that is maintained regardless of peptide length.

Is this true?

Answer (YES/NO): NO